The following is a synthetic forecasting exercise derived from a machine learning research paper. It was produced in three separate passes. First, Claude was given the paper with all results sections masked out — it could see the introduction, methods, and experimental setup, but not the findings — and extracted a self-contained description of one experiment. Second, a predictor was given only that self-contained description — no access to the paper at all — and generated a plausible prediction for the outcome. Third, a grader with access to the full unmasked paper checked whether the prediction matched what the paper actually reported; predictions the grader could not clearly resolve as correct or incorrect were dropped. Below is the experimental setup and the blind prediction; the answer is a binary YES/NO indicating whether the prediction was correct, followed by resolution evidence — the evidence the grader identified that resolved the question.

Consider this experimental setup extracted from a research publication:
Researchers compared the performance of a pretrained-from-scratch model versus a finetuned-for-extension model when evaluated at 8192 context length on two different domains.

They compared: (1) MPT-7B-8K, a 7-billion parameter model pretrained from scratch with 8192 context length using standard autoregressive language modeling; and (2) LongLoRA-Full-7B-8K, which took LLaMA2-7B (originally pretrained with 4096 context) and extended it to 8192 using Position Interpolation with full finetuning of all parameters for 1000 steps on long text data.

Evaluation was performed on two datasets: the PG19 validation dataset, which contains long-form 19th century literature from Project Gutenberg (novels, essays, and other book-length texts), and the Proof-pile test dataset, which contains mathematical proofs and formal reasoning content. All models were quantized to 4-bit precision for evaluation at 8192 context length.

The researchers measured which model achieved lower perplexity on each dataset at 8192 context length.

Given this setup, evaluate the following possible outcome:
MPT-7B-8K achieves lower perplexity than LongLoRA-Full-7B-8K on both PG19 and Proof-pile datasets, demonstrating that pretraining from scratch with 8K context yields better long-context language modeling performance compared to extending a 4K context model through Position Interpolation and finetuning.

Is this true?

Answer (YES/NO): NO